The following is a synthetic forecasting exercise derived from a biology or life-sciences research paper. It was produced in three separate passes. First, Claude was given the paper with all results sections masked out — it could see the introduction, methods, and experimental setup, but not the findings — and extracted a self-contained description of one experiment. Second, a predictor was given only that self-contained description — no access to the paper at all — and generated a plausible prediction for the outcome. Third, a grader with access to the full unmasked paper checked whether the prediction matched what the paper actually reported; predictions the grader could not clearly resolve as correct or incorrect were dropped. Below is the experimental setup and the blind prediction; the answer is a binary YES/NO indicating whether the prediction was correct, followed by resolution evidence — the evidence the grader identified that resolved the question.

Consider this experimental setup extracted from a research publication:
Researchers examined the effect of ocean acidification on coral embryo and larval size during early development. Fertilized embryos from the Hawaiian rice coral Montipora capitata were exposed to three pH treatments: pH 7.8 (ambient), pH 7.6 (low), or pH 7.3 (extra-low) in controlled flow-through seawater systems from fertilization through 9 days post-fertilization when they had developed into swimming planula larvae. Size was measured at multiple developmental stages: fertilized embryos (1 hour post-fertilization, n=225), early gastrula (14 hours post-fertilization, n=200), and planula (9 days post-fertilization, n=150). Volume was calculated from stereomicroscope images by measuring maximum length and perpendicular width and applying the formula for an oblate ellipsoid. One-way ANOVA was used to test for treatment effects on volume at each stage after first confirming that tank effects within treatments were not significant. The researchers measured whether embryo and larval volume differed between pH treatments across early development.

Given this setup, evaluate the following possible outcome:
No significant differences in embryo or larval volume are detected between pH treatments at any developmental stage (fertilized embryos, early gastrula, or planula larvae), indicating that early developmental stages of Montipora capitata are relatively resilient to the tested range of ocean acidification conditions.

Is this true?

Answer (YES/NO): NO